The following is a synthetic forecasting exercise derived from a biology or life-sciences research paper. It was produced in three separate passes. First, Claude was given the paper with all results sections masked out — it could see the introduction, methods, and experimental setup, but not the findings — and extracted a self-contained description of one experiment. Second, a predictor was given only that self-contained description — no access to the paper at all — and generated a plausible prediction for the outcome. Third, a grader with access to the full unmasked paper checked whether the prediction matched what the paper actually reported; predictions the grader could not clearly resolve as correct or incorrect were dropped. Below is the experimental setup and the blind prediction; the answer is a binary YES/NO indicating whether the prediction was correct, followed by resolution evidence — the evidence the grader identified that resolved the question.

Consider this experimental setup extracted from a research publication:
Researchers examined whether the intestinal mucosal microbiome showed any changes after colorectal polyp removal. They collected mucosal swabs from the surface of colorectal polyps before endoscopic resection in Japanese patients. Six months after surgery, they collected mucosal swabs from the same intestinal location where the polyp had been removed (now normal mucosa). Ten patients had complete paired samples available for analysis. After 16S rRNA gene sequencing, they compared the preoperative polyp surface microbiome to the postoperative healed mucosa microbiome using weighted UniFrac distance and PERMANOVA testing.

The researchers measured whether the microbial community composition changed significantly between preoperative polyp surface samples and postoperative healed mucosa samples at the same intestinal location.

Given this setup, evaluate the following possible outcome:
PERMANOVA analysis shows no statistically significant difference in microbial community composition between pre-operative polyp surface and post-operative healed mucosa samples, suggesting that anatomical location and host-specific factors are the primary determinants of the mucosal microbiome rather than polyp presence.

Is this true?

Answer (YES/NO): YES